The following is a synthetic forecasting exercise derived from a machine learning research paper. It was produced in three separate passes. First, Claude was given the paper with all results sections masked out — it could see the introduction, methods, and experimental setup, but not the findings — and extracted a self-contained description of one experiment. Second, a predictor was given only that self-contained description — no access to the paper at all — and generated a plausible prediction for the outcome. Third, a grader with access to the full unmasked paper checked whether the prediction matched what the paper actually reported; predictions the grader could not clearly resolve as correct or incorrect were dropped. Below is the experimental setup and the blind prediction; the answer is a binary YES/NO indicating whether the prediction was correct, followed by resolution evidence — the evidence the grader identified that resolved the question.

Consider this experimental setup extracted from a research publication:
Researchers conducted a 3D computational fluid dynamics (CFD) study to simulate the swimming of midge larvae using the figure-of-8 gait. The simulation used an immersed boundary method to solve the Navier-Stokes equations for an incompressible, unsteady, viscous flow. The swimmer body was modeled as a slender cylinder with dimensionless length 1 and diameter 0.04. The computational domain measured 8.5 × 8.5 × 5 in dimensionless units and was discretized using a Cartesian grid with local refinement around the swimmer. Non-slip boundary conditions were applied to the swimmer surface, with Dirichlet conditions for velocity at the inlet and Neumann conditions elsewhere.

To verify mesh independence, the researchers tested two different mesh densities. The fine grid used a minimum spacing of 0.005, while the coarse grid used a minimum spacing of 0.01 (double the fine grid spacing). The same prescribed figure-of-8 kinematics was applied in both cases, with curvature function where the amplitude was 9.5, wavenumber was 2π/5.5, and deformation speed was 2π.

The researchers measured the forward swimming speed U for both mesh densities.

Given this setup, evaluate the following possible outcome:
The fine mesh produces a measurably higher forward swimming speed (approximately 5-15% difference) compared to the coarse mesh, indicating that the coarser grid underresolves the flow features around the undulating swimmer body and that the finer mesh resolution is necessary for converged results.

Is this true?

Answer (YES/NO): NO